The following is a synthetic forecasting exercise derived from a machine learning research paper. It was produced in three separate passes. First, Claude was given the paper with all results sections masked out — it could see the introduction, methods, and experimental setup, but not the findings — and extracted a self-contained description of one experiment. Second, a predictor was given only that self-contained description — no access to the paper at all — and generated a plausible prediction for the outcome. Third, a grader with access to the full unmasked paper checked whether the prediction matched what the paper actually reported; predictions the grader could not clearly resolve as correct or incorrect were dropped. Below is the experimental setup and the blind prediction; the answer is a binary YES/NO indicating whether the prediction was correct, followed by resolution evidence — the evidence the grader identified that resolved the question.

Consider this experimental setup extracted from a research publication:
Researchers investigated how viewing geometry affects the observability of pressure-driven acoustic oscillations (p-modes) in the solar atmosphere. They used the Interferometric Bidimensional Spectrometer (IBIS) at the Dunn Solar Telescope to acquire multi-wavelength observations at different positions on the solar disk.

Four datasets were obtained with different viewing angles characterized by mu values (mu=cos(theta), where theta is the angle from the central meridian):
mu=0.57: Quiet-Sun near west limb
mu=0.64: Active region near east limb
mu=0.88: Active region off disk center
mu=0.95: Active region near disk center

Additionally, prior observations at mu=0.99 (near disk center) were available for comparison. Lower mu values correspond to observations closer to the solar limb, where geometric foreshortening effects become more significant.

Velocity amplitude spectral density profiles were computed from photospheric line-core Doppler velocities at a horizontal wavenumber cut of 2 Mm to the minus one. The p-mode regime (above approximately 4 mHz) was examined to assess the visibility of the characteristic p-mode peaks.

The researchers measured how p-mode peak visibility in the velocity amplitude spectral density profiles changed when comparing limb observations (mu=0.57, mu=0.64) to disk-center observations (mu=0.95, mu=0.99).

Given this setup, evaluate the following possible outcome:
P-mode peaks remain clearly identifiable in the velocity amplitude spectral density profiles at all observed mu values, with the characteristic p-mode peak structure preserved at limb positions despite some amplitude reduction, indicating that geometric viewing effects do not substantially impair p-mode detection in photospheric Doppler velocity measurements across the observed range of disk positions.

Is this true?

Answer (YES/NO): NO